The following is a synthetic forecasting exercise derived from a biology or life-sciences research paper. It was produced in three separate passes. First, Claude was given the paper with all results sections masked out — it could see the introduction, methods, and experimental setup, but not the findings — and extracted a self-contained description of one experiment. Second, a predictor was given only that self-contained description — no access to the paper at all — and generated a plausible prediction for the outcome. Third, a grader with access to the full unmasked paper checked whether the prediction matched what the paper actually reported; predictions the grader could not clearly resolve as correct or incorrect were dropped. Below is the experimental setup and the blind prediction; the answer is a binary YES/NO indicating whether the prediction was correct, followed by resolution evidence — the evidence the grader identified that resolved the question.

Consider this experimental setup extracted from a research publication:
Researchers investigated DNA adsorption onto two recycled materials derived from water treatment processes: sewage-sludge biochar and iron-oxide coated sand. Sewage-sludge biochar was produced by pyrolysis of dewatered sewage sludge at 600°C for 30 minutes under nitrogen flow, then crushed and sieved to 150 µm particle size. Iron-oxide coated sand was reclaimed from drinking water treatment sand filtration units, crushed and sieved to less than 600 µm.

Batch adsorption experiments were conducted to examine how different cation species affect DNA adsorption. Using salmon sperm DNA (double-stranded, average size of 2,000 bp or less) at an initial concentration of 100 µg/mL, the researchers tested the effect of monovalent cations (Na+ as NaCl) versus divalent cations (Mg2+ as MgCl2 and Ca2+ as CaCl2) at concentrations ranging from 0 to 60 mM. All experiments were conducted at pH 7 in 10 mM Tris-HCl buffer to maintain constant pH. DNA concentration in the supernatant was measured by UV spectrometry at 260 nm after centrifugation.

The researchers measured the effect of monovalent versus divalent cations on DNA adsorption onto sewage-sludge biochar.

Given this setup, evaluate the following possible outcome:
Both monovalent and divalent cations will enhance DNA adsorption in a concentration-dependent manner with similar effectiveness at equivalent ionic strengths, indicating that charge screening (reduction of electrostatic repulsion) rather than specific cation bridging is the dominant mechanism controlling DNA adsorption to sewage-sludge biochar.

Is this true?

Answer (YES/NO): NO